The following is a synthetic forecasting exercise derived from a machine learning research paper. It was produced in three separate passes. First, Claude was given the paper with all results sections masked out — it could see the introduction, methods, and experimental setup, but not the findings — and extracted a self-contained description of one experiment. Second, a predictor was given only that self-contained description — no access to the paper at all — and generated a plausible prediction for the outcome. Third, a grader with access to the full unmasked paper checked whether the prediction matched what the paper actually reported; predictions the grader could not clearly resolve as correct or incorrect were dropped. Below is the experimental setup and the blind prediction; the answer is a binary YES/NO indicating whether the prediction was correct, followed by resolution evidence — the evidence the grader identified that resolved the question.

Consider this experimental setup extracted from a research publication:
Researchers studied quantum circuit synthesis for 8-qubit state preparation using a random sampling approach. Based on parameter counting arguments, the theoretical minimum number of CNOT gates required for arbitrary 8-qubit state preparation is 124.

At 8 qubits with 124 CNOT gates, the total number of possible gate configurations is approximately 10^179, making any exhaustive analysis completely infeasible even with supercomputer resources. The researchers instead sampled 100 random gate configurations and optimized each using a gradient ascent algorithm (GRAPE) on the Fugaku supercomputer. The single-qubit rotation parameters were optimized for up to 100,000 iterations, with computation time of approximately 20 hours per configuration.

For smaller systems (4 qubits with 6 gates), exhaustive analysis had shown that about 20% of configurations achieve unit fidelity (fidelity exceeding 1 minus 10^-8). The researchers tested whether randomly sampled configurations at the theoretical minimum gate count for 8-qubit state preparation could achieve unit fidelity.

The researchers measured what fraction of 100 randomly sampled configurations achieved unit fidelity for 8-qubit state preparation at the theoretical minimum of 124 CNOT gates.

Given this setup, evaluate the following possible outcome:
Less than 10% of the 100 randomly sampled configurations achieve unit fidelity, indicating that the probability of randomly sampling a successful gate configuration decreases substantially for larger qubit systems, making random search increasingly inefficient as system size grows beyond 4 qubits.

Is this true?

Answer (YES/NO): YES